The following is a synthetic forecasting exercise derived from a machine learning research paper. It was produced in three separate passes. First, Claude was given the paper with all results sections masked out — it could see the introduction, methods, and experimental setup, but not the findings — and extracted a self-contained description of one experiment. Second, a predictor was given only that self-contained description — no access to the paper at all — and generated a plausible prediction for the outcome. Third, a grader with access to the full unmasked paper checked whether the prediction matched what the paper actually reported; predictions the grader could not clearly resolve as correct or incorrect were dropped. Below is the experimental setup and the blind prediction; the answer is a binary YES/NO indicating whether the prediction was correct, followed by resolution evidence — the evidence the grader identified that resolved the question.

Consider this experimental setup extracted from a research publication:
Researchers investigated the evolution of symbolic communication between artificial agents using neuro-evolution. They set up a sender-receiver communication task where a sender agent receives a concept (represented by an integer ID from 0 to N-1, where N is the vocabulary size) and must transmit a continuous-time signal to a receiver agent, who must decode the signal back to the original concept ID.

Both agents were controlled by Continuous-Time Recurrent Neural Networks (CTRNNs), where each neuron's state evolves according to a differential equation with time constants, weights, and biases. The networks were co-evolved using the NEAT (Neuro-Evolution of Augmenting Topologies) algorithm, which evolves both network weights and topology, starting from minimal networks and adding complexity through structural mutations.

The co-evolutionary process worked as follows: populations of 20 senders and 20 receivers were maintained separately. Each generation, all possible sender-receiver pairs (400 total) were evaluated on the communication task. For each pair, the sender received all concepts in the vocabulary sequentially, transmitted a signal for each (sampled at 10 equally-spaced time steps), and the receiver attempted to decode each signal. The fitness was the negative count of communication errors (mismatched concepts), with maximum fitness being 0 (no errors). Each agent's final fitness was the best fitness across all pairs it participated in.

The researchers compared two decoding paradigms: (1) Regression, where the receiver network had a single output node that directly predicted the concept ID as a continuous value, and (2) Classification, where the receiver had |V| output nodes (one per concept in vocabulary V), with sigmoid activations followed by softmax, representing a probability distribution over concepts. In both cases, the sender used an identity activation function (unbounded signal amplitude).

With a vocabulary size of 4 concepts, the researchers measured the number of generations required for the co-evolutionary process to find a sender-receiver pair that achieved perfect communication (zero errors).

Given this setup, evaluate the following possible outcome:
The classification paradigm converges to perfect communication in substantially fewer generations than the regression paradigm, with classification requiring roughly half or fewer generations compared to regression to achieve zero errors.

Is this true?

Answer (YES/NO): NO